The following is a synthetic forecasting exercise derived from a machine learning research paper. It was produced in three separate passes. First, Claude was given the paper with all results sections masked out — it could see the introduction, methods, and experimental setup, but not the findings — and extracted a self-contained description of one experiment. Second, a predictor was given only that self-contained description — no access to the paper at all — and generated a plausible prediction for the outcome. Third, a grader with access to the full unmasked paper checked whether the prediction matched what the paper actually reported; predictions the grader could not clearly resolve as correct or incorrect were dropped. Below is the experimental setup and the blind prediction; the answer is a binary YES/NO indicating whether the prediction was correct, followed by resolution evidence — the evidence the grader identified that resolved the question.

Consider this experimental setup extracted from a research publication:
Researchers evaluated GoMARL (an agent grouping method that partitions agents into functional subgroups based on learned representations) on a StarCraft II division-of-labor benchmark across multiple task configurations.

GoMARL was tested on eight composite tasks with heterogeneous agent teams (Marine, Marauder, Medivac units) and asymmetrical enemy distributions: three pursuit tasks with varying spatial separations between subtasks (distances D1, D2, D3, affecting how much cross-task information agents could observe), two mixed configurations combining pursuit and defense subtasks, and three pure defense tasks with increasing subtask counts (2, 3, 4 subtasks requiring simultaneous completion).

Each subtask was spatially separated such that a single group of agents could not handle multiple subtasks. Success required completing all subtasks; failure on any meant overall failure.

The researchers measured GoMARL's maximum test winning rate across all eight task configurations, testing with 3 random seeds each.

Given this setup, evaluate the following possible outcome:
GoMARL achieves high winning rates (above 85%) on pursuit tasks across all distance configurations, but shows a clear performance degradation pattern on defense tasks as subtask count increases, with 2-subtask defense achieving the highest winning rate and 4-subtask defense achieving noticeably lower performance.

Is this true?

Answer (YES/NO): NO